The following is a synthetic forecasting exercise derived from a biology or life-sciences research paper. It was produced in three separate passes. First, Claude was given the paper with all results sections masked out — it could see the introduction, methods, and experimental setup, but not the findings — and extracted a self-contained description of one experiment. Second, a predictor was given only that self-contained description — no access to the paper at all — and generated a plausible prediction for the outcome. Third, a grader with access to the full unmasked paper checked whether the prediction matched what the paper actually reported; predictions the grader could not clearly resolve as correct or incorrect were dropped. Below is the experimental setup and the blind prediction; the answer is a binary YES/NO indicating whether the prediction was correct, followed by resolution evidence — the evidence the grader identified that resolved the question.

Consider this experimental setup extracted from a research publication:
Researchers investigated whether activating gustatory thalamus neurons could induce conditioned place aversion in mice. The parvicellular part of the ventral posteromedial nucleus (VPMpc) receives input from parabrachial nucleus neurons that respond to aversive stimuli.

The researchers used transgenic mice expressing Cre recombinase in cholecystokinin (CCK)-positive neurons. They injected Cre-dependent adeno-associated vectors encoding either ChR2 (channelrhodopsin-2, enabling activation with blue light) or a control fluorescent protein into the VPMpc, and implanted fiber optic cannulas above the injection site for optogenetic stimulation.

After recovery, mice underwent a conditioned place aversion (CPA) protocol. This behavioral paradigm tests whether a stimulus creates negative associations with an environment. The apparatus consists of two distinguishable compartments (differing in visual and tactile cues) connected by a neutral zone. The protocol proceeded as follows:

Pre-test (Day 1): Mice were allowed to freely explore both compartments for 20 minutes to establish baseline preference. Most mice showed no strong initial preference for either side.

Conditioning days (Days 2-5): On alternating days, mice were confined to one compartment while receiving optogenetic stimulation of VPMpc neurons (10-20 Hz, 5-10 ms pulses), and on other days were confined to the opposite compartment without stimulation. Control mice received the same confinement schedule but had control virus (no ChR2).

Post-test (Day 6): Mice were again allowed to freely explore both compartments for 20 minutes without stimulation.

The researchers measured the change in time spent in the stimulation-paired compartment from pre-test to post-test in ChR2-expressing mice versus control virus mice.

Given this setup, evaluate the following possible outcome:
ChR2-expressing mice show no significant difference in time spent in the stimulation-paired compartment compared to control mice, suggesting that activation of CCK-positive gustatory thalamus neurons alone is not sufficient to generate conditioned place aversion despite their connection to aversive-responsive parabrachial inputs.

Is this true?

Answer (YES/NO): NO